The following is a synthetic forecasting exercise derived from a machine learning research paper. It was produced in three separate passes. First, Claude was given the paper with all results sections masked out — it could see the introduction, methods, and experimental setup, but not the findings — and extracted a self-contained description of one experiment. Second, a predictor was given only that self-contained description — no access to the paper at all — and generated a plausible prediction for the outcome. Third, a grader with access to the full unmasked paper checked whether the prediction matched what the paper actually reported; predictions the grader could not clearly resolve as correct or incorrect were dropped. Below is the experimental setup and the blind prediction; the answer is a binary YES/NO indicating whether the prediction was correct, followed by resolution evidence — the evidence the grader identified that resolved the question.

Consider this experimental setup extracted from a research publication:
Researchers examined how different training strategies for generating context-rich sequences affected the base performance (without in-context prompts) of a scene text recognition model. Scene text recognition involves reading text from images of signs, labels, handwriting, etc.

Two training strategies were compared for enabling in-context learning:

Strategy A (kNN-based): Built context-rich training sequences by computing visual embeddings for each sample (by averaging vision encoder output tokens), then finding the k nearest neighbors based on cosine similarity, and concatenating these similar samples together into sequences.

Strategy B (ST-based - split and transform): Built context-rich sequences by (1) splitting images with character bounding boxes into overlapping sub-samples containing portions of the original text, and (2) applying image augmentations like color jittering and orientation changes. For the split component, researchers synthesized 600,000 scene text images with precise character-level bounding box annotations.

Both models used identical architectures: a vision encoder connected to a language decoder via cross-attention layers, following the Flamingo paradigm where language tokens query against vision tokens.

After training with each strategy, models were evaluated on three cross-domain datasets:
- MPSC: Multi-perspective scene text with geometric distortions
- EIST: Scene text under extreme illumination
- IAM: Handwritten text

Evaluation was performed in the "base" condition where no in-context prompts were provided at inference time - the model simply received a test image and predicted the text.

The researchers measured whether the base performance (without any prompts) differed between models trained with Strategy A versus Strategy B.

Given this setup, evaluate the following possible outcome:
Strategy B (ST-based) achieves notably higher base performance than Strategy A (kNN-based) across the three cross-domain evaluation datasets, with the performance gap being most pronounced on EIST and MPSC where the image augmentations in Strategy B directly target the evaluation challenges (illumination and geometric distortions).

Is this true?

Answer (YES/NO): NO